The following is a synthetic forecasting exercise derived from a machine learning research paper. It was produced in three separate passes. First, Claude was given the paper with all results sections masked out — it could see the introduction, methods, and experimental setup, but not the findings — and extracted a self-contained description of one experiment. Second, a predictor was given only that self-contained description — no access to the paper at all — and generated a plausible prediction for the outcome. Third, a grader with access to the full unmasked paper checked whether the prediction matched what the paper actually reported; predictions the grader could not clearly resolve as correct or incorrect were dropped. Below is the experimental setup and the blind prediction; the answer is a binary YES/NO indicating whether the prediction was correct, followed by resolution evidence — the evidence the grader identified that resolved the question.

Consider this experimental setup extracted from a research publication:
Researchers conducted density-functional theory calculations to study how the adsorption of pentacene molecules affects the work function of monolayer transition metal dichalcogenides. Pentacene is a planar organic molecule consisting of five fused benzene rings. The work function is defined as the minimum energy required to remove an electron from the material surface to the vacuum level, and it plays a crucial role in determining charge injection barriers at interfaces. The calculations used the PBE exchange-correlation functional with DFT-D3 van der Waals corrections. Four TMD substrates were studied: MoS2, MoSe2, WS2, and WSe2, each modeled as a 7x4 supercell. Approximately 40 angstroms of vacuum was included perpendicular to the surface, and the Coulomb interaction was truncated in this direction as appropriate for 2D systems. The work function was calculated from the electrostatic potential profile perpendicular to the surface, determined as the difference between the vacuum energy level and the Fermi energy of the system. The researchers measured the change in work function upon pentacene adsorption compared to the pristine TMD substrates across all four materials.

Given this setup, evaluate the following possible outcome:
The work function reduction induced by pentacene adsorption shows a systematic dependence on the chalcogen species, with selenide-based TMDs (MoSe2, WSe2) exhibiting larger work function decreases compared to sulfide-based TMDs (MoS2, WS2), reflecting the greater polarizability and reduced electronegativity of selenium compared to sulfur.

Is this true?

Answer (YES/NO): NO